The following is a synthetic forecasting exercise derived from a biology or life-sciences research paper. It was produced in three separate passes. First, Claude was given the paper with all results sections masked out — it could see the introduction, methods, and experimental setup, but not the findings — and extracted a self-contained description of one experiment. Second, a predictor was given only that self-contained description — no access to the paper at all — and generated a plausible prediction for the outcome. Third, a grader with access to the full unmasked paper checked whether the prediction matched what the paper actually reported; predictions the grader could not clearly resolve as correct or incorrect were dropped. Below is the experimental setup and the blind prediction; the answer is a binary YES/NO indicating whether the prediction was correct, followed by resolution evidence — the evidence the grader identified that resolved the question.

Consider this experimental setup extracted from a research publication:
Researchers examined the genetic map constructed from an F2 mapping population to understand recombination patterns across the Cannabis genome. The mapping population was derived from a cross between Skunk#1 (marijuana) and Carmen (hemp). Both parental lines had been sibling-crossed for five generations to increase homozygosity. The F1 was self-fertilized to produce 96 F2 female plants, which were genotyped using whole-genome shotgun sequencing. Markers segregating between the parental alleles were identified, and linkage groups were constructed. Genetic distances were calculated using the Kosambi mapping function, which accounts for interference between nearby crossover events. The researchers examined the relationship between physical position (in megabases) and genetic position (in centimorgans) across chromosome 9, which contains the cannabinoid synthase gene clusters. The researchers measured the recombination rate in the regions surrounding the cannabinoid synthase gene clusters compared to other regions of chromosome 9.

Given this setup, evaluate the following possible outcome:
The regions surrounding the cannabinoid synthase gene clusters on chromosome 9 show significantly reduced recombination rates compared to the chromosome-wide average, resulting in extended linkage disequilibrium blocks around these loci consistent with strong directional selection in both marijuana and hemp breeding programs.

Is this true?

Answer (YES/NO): NO